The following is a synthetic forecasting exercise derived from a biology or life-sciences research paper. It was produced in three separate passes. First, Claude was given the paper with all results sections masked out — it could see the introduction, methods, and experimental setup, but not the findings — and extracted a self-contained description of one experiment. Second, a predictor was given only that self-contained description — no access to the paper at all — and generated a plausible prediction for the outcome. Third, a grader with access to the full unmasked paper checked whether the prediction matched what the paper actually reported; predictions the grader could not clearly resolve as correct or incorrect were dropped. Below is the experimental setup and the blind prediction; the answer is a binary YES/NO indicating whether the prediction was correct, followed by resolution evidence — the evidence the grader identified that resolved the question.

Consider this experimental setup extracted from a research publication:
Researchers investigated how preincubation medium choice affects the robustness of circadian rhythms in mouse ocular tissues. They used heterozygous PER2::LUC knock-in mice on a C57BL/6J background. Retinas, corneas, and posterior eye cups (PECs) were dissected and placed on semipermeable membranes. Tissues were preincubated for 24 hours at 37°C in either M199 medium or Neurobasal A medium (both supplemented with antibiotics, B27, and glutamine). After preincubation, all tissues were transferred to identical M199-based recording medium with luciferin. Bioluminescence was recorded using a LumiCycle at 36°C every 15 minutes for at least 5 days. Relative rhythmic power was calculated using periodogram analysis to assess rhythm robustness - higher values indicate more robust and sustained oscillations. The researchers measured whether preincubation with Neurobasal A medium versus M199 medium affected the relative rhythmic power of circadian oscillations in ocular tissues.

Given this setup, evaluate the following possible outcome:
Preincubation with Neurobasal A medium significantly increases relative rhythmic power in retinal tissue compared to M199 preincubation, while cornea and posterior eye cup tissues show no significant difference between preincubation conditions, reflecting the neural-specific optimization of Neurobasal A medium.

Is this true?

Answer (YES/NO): NO